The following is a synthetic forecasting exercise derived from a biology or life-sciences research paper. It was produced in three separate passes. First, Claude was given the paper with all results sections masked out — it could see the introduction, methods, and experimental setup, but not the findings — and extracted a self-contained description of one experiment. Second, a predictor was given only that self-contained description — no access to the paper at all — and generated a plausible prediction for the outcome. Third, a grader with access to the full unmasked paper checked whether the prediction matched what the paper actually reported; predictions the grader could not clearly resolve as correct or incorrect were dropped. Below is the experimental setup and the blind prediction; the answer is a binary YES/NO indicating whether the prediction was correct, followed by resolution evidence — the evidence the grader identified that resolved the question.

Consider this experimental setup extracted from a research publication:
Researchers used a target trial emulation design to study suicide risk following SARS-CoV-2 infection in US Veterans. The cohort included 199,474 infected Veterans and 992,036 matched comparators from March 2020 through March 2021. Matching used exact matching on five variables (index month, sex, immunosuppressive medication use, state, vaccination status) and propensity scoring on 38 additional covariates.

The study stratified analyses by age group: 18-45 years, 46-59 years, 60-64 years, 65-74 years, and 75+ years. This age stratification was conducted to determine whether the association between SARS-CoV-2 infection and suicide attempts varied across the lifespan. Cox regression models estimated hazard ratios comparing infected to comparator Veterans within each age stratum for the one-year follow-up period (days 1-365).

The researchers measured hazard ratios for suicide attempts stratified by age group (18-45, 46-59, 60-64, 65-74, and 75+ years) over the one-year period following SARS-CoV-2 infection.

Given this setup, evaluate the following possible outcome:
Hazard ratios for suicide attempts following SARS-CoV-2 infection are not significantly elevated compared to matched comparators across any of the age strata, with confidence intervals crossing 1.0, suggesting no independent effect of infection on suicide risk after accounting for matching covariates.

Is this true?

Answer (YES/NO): NO